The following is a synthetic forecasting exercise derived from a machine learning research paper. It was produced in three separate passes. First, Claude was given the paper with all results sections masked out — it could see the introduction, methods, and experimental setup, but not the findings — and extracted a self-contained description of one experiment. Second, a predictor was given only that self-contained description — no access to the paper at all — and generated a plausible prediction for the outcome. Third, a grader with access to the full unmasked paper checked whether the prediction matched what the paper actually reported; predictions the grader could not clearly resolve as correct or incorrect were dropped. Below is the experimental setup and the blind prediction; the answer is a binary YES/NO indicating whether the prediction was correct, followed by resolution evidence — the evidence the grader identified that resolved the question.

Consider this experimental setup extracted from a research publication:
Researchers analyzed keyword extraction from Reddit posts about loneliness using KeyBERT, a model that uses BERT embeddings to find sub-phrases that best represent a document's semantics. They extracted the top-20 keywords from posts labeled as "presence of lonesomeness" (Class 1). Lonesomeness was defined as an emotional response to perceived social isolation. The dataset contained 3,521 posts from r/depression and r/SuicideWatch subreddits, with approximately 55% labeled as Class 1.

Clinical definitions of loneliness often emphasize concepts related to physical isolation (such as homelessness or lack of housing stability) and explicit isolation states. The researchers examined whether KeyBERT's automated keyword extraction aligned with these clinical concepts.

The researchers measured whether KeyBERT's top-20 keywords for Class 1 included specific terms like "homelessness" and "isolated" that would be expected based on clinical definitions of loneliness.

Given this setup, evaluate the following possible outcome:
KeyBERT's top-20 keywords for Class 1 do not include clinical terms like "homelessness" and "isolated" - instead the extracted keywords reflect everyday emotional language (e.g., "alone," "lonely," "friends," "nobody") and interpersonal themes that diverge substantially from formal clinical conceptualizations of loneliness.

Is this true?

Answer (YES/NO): NO